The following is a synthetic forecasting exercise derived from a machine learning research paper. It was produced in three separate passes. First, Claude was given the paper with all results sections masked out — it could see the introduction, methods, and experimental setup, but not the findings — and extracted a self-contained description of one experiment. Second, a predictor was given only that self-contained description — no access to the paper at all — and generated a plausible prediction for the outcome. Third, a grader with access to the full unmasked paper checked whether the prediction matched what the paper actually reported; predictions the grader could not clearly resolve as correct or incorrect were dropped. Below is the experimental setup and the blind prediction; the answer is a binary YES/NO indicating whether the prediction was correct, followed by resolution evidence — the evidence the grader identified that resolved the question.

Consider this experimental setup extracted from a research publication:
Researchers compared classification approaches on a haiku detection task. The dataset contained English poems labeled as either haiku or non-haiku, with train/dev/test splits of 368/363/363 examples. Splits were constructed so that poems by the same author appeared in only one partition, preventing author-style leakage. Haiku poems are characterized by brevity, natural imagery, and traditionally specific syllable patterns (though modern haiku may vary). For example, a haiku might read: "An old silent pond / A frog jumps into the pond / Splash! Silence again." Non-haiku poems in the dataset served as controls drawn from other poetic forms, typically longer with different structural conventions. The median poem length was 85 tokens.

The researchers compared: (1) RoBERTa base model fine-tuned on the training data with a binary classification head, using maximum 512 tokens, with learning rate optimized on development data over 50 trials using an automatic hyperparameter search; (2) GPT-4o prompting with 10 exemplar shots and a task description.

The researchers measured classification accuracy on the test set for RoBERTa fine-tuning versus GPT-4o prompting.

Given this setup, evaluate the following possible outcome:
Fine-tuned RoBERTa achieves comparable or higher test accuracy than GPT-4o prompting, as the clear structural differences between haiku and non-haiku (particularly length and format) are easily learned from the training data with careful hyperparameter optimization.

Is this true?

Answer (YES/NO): YES